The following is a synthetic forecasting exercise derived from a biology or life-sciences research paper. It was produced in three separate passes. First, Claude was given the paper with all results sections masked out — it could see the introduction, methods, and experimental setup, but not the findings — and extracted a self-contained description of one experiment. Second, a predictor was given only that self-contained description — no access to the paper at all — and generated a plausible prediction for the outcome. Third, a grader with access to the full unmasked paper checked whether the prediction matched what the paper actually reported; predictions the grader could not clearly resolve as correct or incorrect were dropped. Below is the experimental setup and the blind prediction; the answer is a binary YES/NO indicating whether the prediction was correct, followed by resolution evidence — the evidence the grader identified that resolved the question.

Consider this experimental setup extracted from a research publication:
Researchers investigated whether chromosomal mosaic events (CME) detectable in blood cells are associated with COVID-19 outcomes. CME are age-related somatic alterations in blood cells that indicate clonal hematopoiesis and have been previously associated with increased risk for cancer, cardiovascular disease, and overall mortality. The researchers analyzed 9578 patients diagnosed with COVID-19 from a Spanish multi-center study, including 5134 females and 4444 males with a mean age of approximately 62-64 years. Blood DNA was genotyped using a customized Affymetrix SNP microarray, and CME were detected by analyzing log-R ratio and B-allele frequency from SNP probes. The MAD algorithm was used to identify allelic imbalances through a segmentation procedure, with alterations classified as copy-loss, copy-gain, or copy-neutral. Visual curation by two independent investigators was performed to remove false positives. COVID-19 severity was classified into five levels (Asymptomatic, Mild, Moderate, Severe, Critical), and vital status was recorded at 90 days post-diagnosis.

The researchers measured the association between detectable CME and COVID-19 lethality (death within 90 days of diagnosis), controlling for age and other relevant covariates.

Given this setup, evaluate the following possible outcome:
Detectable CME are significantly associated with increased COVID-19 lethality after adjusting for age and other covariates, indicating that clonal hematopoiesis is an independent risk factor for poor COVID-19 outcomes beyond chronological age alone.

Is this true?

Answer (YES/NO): YES